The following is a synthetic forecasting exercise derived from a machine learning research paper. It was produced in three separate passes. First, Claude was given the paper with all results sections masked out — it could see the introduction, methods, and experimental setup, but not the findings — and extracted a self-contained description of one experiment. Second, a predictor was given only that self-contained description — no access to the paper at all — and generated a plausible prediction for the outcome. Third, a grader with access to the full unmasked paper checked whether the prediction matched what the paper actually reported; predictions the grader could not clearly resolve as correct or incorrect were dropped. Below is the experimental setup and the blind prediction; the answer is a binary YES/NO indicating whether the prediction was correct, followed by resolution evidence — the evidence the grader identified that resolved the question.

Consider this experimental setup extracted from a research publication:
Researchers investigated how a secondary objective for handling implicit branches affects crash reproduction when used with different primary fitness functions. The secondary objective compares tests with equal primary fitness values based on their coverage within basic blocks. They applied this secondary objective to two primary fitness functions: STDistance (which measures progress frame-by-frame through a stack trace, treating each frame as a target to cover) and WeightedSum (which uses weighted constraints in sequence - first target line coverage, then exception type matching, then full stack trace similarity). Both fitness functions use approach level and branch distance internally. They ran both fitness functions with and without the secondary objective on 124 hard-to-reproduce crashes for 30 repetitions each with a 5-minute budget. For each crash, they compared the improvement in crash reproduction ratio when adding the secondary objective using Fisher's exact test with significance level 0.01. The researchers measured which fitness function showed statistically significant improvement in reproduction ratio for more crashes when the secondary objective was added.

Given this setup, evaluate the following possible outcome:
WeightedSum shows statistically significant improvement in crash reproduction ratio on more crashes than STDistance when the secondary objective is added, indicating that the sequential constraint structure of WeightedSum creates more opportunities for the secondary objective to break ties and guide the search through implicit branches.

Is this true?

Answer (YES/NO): NO